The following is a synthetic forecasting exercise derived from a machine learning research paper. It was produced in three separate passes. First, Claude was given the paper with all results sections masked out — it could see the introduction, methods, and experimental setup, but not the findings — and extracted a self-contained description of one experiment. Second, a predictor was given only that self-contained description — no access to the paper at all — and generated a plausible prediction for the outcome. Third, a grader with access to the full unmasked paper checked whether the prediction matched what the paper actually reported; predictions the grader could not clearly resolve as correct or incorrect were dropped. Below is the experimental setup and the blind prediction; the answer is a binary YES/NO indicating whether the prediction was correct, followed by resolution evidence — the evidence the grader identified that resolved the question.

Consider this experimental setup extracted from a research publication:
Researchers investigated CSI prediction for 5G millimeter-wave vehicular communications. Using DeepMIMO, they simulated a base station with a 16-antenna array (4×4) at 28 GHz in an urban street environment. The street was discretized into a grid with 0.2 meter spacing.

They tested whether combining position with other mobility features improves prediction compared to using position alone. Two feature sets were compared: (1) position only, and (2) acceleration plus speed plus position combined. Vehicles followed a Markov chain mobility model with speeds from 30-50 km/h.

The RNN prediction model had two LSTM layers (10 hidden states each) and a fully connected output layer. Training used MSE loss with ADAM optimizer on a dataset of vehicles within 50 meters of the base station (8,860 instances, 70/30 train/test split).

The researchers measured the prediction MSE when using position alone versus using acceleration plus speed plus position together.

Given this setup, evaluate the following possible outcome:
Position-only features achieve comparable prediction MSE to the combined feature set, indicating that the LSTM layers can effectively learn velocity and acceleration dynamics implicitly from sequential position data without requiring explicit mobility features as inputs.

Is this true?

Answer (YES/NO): NO